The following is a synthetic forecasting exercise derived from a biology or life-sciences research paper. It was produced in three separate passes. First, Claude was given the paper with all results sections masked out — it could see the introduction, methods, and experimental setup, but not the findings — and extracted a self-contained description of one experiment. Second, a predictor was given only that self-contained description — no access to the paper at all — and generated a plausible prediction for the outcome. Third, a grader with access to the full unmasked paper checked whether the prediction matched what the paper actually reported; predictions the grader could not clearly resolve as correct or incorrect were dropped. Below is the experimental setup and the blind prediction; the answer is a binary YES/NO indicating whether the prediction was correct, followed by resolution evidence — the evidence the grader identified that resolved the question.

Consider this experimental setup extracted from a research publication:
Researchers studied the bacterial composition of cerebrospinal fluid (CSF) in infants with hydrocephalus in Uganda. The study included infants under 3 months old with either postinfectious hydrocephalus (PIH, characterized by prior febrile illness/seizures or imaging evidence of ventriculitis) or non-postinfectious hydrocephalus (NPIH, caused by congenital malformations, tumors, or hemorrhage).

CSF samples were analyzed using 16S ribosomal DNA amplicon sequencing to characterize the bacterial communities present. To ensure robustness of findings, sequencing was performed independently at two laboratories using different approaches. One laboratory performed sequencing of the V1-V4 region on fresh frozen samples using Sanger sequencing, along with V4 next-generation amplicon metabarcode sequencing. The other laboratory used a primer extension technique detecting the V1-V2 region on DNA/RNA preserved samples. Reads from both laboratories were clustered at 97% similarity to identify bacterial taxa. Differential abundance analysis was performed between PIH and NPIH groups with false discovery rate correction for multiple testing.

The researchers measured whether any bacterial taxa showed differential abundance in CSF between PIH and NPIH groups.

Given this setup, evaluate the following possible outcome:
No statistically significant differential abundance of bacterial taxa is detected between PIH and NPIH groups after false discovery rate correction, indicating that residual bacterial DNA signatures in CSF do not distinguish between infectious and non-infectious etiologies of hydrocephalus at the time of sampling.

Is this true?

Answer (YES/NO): NO